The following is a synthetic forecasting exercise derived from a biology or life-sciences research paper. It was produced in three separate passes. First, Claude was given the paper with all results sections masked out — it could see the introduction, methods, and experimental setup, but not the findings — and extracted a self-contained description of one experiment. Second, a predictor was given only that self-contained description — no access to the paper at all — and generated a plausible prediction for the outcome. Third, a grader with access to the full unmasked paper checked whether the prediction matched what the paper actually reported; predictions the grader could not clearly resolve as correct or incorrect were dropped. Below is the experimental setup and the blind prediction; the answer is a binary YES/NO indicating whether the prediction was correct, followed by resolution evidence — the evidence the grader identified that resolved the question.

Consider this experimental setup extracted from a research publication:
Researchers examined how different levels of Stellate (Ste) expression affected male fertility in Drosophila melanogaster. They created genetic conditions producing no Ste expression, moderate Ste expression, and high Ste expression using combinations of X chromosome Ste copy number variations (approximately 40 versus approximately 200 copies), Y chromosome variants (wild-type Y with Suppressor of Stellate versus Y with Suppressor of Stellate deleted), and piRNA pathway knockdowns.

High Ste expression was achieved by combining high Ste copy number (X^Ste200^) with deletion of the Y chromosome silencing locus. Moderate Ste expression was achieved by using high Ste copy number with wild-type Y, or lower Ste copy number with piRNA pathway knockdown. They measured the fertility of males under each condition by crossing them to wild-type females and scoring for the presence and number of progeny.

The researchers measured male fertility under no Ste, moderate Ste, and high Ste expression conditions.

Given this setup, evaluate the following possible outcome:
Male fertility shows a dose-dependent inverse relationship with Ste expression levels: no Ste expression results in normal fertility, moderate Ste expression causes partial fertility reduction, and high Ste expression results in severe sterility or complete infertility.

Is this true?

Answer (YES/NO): NO